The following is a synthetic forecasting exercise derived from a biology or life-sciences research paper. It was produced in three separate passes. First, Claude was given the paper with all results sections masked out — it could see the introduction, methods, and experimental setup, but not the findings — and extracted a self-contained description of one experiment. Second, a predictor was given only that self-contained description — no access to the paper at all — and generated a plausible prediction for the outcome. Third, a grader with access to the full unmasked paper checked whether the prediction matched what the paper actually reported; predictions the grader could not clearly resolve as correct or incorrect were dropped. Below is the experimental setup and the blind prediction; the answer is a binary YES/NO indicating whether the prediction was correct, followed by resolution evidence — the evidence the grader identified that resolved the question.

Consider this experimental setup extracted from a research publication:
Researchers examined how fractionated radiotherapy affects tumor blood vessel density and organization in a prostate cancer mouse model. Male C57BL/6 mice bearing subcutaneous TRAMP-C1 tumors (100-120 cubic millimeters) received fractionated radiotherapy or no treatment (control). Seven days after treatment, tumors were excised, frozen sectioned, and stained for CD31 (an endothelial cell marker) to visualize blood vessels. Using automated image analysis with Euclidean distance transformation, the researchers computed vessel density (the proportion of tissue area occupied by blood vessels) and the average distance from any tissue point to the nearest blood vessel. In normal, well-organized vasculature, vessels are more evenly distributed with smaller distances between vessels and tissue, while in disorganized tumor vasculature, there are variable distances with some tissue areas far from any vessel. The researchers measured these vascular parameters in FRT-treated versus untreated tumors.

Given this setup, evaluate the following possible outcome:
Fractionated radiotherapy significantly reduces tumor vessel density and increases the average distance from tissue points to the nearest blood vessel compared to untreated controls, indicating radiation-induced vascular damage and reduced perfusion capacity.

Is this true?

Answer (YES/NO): NO